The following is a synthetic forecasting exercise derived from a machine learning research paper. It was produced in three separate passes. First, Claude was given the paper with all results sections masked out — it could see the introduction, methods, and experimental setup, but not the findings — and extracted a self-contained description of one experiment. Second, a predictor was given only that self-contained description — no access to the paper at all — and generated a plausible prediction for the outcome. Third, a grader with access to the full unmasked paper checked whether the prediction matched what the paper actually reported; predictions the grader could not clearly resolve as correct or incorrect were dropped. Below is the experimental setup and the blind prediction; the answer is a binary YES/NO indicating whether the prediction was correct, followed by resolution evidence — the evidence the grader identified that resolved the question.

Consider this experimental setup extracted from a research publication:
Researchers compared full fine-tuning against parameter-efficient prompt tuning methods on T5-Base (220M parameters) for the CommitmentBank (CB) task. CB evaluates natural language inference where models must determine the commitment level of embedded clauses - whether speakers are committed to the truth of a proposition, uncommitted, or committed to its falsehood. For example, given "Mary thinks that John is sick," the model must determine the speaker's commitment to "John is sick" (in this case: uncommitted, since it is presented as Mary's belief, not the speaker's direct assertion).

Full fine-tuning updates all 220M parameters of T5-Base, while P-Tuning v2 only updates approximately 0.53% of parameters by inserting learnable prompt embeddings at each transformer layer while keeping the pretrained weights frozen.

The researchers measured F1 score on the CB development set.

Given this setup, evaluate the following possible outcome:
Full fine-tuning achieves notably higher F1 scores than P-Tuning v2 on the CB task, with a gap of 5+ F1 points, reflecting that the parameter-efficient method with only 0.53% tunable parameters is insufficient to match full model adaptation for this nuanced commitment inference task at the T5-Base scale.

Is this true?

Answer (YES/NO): NO